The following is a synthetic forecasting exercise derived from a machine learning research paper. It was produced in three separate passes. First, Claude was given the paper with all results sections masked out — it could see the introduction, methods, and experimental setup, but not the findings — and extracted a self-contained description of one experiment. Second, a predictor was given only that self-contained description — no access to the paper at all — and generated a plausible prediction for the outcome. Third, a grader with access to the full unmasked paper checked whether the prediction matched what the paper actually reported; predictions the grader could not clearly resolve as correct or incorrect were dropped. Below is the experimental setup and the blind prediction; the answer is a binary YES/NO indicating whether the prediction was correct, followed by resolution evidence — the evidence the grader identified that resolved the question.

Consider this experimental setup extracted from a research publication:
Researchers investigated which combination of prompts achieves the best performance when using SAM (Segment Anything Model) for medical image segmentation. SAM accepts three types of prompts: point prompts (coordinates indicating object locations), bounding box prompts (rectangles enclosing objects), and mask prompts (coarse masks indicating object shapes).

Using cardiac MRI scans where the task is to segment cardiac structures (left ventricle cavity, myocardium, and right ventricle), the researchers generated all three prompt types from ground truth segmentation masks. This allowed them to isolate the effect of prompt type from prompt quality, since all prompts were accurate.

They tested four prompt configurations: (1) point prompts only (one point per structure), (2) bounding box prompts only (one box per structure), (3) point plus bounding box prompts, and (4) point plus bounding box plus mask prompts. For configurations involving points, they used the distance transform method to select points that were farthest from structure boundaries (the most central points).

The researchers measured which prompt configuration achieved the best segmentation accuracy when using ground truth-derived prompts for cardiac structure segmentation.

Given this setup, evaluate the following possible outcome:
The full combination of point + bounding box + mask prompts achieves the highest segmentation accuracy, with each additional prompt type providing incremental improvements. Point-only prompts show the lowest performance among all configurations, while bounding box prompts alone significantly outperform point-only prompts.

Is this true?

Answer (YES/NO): NO